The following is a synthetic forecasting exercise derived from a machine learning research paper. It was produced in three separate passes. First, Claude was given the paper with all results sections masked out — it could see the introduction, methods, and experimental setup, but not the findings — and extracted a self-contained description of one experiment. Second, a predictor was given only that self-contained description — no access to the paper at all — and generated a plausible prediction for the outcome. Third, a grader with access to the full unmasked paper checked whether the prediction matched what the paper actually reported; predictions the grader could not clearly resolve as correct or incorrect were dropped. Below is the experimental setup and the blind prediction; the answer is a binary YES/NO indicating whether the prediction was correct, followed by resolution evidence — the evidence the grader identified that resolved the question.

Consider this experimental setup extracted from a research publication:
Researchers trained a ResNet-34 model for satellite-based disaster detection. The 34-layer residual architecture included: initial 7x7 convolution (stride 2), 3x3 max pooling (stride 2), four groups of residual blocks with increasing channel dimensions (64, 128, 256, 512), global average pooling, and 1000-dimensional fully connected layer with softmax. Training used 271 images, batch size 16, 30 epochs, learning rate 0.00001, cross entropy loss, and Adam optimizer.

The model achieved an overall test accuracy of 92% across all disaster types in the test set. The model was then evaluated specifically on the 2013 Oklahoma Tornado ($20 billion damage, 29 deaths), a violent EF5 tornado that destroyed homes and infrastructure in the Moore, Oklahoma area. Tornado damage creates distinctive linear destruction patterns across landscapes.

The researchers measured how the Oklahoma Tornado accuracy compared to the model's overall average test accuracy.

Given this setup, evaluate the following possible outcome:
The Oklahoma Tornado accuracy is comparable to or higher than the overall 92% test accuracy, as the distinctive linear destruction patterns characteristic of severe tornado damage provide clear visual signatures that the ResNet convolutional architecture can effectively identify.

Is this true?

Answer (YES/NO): YES